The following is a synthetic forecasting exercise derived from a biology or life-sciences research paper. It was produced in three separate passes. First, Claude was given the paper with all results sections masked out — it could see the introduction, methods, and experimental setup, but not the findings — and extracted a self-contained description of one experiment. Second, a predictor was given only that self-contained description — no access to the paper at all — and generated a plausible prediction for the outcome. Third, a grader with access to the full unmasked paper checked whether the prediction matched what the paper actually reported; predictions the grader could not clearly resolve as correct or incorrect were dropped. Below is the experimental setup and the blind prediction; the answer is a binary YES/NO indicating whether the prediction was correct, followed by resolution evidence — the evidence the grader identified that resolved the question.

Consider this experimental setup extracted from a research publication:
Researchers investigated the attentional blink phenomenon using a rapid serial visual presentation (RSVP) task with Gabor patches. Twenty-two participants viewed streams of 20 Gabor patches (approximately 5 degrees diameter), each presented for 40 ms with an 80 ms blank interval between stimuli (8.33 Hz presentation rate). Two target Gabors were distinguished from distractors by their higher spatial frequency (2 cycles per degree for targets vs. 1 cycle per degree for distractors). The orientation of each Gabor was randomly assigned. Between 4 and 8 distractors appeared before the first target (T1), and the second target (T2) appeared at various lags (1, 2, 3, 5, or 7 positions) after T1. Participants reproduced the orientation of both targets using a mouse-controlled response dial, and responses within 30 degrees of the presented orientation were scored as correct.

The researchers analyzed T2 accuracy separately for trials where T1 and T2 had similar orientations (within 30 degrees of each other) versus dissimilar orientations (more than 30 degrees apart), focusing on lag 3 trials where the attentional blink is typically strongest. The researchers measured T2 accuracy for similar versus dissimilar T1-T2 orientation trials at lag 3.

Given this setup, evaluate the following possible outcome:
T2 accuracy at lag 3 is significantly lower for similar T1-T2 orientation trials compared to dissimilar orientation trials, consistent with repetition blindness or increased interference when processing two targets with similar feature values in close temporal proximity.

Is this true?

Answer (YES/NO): NO